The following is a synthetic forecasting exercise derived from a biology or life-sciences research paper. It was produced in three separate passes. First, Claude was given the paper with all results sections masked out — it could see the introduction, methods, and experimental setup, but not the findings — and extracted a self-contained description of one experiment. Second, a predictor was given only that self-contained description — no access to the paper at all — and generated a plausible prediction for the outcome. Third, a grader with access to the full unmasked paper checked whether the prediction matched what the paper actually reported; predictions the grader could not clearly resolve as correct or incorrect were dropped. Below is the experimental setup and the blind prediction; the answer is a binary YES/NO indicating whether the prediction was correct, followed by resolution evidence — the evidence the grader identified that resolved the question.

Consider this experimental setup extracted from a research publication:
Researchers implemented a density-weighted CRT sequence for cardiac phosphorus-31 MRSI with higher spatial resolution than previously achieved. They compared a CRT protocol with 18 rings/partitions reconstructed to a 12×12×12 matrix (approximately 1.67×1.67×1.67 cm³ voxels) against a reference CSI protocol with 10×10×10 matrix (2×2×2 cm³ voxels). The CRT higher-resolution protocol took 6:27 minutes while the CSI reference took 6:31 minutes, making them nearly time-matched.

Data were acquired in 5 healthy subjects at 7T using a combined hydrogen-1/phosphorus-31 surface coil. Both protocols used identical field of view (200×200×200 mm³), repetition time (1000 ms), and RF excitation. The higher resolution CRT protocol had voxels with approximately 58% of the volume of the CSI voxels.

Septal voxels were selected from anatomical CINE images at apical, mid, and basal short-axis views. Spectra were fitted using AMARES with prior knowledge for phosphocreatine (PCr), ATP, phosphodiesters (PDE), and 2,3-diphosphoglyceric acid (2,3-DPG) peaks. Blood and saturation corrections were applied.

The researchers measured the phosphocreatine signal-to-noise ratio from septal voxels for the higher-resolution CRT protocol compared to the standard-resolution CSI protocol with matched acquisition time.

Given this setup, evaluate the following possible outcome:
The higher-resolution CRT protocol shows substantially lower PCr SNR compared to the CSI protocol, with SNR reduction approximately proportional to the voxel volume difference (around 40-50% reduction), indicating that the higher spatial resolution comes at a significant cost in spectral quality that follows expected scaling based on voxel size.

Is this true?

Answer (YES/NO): NO